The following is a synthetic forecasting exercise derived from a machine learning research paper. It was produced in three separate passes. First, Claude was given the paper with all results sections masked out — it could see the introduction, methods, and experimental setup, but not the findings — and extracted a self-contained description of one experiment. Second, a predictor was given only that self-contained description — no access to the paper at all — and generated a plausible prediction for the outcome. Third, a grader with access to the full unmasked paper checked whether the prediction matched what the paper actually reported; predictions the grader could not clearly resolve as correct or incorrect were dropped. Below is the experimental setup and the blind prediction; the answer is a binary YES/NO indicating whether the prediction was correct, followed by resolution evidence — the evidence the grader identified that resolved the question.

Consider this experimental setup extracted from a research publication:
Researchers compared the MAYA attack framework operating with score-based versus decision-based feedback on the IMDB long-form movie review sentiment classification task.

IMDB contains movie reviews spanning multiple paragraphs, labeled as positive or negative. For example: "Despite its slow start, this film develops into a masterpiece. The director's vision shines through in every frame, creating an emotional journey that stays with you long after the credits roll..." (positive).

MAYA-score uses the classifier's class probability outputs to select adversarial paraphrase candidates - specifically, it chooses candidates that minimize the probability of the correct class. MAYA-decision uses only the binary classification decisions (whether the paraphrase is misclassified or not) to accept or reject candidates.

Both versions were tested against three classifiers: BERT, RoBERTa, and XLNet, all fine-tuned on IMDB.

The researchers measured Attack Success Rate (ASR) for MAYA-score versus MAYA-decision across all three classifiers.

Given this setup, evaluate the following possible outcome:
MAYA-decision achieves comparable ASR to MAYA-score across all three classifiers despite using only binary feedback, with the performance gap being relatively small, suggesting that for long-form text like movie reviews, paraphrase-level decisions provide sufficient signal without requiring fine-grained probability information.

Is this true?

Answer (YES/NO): NO